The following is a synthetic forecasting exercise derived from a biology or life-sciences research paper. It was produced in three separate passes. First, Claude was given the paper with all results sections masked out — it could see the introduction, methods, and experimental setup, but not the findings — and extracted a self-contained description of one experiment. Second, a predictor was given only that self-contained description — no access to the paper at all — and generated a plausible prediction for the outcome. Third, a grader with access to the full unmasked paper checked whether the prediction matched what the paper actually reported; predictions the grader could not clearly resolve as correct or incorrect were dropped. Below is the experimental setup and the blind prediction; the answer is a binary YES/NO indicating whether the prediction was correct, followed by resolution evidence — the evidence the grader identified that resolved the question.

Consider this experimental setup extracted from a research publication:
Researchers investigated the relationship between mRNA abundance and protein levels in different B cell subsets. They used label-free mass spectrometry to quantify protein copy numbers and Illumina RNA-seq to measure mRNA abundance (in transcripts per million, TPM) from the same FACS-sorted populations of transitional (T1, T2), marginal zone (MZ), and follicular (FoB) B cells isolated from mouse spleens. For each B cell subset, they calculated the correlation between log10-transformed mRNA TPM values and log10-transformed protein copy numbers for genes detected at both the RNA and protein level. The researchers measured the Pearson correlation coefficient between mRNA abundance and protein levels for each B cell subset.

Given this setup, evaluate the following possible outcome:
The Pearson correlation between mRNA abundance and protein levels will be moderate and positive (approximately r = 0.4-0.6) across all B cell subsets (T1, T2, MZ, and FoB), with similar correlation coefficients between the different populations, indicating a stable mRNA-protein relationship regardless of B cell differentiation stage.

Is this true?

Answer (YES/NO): YES